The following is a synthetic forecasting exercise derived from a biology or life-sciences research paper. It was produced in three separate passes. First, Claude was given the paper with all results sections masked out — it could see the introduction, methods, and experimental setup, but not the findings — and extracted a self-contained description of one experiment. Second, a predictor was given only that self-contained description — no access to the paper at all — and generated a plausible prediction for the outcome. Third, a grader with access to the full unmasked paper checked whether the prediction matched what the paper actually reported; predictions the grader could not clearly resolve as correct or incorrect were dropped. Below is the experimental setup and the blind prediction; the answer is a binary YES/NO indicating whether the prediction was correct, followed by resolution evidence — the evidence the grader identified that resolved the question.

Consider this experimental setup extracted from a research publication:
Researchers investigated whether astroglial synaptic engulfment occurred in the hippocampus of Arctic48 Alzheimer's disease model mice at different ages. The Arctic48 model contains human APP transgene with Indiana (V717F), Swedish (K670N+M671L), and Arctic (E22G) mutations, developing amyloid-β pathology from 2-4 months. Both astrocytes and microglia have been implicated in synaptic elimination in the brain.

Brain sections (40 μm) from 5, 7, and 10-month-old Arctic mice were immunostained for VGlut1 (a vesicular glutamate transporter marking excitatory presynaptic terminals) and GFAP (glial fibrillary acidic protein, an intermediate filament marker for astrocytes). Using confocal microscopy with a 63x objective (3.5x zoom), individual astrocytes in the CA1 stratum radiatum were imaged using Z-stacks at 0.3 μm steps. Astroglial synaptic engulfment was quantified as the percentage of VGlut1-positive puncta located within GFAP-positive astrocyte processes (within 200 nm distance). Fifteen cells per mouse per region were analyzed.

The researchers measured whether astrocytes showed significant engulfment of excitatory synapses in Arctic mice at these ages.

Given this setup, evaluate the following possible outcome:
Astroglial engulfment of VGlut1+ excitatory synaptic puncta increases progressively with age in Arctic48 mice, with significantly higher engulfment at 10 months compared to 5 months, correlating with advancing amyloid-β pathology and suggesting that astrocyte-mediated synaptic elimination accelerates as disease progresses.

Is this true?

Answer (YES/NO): NO